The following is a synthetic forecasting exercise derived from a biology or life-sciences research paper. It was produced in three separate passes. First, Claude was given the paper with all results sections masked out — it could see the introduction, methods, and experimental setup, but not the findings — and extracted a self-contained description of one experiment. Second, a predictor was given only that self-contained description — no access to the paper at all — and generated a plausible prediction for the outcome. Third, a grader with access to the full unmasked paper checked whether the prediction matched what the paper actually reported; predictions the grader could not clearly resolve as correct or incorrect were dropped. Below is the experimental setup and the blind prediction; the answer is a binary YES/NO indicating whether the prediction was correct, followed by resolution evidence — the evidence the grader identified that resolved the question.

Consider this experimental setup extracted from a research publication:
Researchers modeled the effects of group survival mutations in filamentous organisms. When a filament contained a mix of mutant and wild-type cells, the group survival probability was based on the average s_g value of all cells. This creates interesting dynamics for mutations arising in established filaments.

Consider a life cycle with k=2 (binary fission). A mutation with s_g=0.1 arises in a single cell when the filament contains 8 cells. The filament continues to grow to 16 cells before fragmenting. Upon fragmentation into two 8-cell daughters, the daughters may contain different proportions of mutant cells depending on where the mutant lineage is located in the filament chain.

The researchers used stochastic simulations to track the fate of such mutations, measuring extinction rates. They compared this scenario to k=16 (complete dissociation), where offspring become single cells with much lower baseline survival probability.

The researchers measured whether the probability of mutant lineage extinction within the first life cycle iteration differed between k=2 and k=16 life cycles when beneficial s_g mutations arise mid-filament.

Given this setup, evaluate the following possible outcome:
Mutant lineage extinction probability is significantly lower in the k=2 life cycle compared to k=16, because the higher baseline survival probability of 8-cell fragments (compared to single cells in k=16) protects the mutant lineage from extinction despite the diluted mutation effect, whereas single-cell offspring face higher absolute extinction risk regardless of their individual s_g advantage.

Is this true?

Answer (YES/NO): NO